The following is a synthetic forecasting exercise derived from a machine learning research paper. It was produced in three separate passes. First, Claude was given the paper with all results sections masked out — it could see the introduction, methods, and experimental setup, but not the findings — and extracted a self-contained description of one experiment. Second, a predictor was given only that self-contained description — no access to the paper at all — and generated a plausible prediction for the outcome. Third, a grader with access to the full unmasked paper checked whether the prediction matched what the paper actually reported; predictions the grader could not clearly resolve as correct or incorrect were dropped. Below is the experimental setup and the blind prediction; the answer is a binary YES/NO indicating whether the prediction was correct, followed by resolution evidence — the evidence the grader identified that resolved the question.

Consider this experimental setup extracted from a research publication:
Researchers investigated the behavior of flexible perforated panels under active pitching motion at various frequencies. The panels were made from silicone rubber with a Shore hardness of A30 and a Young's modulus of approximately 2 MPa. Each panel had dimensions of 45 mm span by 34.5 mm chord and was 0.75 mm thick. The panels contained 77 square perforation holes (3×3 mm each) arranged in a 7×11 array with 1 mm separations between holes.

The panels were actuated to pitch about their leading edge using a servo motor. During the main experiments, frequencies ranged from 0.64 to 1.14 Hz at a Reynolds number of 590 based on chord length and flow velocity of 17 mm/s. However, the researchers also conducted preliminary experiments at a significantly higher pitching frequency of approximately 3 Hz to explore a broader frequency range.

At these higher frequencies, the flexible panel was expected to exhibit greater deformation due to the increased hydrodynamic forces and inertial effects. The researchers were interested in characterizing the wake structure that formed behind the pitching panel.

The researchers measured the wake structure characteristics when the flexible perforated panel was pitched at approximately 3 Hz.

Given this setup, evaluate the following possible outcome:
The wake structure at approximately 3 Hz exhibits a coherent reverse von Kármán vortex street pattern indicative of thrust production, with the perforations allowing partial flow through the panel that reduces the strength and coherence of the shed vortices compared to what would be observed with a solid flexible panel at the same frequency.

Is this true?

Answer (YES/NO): NO